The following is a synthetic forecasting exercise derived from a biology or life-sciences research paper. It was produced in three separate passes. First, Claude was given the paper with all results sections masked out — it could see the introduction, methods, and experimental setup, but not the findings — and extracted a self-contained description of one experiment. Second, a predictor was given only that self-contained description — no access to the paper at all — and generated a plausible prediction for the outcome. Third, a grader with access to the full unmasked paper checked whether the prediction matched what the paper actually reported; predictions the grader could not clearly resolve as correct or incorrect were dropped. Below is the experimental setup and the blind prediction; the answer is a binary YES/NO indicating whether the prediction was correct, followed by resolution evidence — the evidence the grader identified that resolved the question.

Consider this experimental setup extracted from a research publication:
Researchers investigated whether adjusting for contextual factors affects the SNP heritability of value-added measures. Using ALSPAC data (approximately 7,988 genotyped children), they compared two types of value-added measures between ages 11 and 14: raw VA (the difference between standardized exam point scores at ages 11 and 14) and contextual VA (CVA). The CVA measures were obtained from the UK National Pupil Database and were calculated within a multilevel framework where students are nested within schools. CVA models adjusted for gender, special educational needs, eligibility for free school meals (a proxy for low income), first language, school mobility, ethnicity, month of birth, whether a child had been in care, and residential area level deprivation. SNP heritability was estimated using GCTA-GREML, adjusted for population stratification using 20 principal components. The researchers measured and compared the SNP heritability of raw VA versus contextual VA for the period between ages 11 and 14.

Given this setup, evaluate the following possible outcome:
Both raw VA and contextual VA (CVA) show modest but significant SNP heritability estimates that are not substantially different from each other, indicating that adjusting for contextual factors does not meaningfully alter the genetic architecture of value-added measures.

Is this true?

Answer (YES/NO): NO